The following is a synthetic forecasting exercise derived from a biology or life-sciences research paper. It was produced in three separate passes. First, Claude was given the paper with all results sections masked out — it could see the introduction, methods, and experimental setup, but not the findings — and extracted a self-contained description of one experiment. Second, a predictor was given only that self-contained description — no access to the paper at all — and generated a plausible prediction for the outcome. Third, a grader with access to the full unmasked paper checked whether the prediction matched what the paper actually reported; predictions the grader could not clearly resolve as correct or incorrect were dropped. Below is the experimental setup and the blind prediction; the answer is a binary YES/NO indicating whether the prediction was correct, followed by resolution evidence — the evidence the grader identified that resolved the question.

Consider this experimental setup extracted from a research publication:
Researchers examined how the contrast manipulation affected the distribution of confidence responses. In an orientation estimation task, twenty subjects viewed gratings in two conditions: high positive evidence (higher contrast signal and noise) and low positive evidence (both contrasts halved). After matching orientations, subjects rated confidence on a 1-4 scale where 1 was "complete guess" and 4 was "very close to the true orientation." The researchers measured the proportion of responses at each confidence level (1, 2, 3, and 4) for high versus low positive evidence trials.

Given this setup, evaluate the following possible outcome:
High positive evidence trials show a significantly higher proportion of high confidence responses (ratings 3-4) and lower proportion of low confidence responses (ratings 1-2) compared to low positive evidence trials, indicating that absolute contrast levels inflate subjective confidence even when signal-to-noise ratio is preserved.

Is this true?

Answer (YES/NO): NO